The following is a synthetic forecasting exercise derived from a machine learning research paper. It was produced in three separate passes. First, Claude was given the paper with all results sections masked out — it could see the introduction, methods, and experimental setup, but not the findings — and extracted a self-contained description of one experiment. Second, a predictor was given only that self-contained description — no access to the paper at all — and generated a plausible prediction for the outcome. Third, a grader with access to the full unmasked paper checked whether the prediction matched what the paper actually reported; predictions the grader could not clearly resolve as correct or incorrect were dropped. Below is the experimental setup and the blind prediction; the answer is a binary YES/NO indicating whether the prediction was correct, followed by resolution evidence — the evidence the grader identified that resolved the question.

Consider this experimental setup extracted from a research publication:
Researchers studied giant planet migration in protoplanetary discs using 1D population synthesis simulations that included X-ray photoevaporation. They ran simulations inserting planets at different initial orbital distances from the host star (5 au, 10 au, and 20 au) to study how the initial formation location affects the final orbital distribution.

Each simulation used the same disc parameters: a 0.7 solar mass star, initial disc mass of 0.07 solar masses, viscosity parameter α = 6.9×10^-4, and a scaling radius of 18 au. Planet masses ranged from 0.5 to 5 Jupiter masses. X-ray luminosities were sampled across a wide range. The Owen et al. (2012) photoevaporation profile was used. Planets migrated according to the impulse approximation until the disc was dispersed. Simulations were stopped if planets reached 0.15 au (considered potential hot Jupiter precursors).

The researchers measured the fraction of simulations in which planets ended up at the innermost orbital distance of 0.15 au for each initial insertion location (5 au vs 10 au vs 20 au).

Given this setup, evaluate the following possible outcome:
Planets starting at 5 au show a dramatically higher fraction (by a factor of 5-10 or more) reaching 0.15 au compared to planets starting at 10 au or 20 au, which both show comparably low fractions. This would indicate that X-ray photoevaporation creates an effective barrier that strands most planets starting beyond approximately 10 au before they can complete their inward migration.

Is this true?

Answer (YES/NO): NO